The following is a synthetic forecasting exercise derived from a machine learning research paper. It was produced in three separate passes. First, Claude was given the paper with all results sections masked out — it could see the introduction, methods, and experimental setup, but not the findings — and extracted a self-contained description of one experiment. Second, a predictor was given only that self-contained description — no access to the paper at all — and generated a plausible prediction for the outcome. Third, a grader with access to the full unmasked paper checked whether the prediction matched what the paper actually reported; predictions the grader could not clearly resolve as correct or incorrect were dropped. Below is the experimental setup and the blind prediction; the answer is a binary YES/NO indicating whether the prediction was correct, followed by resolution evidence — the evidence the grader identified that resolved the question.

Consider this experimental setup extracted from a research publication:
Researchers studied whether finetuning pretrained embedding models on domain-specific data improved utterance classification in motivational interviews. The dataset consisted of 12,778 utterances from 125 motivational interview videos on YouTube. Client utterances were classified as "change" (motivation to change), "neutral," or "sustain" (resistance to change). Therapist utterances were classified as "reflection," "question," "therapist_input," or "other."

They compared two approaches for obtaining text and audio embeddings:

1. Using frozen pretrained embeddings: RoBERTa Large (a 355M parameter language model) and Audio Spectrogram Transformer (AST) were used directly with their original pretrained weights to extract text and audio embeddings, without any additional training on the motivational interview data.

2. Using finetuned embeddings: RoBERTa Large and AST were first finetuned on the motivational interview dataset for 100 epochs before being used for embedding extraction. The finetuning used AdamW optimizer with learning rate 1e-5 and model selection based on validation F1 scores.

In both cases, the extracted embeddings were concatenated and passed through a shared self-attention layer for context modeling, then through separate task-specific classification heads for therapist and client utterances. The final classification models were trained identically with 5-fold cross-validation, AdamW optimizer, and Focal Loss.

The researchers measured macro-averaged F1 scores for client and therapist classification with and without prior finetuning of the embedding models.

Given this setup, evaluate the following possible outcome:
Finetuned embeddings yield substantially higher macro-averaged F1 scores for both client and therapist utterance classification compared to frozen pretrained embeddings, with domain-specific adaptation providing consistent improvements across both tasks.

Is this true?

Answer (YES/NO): YES